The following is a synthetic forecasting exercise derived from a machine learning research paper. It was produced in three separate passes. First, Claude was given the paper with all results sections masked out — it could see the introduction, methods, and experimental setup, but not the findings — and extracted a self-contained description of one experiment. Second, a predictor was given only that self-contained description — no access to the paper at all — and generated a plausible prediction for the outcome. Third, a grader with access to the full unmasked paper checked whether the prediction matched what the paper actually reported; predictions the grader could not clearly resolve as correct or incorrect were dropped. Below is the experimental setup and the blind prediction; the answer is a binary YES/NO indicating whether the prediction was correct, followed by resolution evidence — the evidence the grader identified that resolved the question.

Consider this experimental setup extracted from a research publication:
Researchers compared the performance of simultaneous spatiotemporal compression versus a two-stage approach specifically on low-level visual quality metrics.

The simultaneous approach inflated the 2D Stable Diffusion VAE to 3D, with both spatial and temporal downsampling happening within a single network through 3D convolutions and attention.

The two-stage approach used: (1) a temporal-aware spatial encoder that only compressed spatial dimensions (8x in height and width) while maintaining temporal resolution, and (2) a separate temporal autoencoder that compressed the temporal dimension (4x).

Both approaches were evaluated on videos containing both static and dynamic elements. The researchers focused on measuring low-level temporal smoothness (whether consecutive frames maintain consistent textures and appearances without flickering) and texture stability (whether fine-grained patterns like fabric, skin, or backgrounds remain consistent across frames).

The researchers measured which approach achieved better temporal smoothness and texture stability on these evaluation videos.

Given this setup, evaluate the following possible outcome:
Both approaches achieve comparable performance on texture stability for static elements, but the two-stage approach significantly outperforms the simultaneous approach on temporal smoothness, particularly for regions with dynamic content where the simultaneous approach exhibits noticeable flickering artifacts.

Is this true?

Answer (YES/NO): NO